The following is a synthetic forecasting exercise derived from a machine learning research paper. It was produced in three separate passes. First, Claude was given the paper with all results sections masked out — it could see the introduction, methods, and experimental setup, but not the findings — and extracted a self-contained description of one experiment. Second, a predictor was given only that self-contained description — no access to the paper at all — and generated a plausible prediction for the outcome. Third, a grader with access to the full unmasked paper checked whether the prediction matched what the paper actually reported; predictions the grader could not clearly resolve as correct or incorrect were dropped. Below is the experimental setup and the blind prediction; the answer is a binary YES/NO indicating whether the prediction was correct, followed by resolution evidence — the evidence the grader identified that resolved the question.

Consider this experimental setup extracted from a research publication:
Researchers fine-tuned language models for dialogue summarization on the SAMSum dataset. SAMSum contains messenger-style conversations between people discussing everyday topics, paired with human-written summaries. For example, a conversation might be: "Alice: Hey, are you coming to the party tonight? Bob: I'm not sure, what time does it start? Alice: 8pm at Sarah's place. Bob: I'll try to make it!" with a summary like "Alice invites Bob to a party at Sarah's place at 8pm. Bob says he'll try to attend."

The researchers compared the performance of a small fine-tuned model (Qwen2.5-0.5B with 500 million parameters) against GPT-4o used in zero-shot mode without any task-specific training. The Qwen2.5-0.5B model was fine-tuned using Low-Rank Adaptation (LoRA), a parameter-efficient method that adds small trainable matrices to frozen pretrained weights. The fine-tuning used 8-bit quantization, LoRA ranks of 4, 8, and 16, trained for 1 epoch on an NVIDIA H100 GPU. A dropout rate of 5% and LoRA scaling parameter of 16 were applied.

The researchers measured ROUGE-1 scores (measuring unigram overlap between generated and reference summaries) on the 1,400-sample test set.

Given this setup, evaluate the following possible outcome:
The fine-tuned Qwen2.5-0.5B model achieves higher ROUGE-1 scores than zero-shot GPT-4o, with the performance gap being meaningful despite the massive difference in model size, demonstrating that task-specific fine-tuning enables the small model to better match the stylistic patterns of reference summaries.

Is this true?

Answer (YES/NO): YES